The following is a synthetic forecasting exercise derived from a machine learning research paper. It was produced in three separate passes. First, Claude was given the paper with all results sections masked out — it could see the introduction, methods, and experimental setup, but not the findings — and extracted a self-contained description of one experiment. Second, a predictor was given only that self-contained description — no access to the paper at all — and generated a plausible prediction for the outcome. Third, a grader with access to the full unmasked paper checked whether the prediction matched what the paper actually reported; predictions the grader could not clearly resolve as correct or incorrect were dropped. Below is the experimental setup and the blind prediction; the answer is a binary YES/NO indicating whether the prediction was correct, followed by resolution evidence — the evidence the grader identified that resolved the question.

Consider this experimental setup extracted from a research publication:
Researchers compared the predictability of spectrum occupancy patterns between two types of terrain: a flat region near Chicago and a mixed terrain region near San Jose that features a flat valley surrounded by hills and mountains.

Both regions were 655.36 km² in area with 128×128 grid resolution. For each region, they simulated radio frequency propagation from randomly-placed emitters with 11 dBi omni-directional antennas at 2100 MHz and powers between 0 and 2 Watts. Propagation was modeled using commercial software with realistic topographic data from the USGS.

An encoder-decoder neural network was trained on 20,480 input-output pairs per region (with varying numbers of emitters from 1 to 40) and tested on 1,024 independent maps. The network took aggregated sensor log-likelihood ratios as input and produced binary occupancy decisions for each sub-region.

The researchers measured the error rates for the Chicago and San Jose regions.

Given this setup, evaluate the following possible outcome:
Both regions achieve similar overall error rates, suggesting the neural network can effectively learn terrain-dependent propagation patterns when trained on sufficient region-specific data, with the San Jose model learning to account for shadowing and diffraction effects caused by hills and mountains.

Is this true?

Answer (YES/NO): NO